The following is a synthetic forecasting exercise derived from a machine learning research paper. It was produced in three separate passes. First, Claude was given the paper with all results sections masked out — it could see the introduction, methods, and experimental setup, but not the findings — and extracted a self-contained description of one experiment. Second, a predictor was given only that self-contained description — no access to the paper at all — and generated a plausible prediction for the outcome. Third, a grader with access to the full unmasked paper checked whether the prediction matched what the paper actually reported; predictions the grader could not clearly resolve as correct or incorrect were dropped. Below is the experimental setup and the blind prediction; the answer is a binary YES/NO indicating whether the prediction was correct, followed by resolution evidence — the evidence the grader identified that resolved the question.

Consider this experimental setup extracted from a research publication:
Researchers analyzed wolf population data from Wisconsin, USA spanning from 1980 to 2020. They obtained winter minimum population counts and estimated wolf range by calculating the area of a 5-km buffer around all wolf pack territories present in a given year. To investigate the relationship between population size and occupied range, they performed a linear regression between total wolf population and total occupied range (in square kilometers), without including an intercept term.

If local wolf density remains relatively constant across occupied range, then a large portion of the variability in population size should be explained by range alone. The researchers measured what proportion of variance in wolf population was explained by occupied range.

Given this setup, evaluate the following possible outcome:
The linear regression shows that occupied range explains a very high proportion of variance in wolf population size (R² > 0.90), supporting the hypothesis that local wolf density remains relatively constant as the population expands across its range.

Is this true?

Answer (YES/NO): YES